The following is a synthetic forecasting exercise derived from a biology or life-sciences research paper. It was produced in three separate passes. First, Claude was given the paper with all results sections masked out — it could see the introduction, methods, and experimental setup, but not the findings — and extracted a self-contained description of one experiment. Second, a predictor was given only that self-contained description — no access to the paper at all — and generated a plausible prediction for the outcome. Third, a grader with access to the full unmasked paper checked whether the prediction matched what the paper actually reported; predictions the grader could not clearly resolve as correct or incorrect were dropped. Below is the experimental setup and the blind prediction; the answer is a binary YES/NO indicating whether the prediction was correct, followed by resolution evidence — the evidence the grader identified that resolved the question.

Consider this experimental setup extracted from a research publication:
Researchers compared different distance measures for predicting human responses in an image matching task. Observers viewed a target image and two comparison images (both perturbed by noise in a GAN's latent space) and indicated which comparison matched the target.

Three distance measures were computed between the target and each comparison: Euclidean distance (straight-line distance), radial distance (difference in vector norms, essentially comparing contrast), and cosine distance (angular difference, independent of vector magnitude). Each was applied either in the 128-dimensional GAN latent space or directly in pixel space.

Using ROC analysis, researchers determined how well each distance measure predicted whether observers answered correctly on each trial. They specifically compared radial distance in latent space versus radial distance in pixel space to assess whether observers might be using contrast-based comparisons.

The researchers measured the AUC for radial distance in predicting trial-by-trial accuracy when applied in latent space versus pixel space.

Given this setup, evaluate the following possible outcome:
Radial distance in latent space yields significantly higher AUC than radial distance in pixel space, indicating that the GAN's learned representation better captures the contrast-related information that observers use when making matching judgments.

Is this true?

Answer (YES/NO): NO